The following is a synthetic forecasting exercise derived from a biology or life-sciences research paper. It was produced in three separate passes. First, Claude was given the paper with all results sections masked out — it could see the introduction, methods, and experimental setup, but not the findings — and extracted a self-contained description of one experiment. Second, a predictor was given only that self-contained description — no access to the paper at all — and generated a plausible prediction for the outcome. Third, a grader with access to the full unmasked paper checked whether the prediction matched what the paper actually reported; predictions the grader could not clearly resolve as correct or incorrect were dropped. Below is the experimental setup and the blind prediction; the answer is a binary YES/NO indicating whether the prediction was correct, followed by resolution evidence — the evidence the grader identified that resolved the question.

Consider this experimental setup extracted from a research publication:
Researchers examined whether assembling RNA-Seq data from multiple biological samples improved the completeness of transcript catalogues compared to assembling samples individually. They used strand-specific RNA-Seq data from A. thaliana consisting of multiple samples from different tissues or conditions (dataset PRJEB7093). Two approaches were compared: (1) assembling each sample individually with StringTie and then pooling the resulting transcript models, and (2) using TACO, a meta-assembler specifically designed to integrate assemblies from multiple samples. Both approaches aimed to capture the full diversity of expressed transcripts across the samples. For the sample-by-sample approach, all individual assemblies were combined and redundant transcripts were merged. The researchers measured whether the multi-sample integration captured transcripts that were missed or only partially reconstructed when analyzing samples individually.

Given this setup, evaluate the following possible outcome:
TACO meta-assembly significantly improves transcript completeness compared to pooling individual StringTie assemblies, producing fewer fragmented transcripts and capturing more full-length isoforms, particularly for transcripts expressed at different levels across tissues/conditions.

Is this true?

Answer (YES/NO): NO